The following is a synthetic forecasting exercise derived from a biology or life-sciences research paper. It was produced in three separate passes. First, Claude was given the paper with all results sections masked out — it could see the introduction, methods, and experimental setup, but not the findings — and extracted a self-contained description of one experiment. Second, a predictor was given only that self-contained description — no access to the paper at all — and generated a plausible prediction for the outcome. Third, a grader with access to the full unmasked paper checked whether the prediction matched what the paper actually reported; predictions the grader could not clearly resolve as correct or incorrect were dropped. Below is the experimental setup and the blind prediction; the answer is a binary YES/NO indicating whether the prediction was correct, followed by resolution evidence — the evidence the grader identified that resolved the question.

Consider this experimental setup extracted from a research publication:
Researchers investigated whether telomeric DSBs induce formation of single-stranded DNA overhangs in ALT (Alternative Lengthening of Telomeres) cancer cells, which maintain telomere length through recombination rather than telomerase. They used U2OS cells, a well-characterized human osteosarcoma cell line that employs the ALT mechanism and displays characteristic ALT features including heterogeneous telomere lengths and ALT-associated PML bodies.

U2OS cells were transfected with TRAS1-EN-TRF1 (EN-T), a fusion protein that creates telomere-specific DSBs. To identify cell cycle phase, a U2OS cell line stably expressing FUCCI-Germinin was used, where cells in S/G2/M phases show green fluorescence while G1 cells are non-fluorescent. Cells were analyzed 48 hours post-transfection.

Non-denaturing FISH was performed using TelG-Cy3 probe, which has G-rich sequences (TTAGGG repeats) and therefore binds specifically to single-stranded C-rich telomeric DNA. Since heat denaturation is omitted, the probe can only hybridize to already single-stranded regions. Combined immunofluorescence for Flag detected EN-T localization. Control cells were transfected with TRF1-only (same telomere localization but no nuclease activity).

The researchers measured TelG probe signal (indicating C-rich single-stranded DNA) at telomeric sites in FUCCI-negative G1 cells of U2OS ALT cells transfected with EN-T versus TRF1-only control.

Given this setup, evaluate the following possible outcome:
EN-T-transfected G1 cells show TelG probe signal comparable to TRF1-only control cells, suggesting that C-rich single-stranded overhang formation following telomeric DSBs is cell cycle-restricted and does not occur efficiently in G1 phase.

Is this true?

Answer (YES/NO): NO